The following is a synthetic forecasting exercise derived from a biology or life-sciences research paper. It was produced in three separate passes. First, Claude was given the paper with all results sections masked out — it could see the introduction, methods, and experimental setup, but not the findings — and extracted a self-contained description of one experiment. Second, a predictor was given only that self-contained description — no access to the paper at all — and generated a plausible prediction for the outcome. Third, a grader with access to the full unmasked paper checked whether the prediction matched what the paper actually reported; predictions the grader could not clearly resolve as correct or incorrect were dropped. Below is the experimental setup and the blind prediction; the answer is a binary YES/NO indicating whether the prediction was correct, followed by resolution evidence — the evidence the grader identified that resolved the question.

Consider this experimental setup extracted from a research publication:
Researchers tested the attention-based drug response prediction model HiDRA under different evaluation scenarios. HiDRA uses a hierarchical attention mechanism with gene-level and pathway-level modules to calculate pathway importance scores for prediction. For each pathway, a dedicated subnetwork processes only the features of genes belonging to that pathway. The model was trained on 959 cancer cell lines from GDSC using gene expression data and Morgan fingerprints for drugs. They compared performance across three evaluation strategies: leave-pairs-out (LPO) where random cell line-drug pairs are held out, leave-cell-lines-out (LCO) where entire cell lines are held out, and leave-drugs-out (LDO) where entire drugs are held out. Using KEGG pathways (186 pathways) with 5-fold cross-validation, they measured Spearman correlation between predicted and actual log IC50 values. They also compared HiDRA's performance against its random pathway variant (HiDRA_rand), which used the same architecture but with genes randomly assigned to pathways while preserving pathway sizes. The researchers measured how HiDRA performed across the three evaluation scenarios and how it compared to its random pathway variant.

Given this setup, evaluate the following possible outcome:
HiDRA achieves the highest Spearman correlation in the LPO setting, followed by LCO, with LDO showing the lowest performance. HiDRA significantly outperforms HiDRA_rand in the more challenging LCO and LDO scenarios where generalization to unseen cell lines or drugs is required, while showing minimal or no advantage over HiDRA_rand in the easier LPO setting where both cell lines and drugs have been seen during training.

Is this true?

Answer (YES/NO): NO